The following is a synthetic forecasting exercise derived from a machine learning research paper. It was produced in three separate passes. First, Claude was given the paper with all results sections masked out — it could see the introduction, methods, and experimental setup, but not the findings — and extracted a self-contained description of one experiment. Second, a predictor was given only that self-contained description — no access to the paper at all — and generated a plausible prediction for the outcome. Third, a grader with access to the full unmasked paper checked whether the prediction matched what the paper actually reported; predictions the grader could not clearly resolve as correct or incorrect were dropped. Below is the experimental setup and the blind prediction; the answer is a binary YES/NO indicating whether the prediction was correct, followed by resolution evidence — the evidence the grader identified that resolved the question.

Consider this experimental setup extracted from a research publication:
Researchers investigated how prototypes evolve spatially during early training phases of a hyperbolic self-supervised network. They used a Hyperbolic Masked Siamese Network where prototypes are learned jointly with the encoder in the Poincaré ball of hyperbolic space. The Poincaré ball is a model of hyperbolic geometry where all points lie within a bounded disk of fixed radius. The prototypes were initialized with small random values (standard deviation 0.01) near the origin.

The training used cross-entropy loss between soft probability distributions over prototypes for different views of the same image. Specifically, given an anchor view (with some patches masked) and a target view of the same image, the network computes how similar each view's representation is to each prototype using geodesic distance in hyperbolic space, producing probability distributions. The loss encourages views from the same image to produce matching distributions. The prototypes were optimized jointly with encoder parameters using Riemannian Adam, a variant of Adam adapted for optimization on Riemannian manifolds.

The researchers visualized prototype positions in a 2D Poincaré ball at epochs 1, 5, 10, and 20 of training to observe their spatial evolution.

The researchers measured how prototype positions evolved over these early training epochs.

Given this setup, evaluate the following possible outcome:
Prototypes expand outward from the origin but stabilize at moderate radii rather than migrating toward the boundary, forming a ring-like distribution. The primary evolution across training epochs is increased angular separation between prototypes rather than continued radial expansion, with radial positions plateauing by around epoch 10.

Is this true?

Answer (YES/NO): NO